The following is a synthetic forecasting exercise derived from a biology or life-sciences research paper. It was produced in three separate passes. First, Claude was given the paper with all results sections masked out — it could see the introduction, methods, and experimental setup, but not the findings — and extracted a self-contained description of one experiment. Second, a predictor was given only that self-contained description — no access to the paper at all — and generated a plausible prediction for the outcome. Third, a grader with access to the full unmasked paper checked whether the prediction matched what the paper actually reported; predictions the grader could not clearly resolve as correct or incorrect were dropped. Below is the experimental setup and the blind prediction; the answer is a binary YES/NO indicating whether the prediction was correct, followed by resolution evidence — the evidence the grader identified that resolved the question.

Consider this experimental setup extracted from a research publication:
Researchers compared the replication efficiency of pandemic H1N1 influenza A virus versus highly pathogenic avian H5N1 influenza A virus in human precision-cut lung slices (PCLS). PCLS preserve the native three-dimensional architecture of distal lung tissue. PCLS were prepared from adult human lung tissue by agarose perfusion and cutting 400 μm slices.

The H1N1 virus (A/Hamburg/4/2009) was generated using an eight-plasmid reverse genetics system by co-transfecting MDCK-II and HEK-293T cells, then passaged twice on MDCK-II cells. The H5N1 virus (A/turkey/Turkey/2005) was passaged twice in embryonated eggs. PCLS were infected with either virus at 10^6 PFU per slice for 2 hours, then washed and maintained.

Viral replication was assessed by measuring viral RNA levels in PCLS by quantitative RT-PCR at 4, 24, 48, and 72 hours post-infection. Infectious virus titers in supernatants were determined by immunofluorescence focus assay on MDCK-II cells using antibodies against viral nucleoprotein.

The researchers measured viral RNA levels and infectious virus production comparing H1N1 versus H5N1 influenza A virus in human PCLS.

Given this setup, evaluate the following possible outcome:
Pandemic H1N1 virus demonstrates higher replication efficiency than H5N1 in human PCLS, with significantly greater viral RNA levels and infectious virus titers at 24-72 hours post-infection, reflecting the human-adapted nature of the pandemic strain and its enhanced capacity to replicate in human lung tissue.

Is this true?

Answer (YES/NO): NO